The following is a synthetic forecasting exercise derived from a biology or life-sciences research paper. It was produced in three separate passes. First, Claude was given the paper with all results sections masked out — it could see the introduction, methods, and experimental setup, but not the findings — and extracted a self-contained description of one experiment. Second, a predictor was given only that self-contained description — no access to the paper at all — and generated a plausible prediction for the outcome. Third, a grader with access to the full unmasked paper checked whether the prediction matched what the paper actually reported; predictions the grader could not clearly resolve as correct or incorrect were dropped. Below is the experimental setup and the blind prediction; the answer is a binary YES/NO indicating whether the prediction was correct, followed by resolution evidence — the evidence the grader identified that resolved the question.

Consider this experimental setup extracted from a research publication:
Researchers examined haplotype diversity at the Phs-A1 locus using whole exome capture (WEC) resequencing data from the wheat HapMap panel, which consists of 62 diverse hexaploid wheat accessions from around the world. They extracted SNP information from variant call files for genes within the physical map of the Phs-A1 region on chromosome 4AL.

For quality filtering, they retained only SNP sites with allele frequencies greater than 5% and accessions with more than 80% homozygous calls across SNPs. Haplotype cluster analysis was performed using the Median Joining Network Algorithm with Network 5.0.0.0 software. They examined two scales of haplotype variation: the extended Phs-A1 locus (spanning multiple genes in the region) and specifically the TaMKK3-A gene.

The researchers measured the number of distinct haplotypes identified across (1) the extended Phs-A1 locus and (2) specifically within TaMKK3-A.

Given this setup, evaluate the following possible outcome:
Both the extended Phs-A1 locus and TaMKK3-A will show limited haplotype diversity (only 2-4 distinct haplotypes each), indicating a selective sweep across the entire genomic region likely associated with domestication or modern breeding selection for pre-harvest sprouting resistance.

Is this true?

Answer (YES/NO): NO